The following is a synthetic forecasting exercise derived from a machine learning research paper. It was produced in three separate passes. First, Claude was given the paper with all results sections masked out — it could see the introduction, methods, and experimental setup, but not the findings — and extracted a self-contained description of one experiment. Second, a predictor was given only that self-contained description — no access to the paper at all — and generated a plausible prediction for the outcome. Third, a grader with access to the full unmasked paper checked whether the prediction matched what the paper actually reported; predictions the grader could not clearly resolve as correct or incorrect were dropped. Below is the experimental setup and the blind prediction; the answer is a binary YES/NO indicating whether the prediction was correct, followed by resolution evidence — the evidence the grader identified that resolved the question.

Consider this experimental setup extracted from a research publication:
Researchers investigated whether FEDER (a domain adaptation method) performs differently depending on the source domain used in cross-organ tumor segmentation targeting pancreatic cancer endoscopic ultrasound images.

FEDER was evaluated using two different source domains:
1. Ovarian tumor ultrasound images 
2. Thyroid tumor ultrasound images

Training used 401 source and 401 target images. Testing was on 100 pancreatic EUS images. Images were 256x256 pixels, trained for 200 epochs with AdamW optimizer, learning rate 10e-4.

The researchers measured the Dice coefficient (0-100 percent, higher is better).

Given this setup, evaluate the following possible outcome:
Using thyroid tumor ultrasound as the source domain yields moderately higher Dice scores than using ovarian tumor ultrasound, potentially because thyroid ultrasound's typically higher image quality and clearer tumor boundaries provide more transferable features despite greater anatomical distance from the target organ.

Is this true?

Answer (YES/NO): NO